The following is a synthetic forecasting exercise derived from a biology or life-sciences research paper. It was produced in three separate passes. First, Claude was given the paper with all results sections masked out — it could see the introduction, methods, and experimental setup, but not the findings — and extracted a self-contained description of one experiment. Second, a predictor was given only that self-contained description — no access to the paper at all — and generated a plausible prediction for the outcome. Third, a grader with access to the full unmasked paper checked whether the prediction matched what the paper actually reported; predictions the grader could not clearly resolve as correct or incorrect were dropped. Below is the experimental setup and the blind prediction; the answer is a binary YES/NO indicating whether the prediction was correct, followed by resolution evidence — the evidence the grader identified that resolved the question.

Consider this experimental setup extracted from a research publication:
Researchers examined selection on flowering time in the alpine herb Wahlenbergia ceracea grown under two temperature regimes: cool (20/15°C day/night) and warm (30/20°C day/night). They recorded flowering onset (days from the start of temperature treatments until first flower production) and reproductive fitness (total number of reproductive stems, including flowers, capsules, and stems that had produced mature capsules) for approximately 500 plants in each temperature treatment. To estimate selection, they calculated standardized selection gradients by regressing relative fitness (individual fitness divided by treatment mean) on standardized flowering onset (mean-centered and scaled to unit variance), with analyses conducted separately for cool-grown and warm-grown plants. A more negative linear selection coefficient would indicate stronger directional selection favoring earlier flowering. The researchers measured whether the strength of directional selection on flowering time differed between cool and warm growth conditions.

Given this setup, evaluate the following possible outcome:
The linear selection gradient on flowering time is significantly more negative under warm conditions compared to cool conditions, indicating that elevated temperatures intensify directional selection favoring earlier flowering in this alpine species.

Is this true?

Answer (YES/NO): YES